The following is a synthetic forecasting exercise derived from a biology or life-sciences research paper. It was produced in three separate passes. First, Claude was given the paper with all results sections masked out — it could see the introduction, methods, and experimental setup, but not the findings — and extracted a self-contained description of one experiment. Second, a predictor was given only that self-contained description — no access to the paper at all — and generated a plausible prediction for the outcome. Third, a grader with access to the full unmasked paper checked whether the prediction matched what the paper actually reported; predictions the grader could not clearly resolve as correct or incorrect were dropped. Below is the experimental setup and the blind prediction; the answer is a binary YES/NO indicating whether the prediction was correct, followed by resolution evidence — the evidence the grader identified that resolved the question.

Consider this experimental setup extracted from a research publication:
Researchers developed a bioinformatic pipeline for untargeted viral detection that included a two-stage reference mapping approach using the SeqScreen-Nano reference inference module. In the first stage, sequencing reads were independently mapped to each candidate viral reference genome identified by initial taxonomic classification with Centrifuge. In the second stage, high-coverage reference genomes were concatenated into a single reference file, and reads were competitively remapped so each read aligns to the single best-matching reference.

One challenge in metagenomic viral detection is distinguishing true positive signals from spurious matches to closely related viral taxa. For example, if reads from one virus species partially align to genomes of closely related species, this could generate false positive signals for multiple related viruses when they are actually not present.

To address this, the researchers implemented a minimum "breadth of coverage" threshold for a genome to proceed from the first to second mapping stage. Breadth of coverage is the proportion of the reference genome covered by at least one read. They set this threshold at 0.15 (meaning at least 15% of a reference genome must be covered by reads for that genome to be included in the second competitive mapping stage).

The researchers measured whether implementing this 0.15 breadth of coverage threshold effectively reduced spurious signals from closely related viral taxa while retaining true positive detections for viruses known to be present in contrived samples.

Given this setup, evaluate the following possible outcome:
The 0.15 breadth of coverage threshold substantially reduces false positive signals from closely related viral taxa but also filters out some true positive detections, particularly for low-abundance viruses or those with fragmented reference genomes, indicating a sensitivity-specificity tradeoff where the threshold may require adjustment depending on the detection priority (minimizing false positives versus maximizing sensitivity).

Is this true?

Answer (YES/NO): NO